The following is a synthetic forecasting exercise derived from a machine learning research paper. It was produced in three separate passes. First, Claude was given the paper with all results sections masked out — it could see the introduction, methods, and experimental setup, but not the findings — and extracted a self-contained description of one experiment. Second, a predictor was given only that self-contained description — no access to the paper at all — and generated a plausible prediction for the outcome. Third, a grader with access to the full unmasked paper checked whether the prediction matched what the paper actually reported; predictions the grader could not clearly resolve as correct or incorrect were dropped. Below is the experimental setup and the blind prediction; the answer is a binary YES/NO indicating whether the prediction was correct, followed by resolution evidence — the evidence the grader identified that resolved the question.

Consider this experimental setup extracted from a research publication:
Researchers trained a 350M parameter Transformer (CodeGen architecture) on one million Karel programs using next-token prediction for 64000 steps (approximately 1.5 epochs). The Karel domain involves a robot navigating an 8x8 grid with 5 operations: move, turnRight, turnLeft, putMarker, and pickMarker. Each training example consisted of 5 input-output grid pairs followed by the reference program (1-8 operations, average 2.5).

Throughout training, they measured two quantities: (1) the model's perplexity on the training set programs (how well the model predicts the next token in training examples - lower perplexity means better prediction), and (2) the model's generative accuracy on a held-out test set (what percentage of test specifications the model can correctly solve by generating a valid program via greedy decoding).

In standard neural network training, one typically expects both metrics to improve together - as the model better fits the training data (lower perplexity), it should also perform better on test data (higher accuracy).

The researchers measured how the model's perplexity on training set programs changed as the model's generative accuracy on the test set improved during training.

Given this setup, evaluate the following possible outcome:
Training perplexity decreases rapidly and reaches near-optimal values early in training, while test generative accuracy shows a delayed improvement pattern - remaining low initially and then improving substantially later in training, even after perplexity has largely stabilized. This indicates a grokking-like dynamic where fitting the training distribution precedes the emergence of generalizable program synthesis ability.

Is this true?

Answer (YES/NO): NO